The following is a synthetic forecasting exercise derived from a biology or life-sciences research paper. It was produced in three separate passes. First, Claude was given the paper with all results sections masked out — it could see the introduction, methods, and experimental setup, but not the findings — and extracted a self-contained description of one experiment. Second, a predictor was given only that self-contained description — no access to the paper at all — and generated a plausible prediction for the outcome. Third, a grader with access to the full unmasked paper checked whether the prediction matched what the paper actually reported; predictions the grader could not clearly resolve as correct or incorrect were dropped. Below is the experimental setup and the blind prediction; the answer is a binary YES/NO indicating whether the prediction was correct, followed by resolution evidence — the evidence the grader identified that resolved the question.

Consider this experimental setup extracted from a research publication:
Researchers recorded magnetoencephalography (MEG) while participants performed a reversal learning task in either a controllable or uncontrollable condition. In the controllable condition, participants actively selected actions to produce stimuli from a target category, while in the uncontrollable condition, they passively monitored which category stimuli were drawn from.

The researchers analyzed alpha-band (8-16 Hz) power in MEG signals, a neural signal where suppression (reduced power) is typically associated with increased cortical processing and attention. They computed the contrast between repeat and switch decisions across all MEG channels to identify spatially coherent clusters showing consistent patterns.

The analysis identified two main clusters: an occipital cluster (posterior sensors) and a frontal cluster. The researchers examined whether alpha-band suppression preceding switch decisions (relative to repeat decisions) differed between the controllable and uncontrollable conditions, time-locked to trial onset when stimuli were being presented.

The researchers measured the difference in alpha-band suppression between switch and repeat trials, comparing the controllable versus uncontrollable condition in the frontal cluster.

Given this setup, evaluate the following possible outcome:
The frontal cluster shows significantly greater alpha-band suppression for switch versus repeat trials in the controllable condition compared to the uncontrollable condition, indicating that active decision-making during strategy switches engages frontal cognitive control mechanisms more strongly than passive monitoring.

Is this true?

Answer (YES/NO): YES